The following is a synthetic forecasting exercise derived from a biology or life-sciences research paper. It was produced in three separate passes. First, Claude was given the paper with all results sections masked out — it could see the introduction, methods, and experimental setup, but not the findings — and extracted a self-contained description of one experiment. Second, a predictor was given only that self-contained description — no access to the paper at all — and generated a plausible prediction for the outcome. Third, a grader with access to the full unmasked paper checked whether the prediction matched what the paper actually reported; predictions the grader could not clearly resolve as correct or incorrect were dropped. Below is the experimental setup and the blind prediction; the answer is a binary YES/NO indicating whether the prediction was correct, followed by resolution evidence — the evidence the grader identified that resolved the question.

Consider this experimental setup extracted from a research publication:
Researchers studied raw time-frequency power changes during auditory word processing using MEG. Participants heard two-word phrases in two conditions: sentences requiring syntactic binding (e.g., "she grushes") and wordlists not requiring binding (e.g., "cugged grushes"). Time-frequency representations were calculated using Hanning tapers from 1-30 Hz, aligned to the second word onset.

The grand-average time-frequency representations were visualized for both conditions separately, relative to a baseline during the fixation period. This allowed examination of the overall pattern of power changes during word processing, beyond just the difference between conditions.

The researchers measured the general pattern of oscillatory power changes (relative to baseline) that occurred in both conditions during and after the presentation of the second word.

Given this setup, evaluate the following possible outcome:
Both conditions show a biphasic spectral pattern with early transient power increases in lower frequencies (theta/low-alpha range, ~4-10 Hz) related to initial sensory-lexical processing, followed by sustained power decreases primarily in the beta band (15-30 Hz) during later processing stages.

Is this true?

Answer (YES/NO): NO